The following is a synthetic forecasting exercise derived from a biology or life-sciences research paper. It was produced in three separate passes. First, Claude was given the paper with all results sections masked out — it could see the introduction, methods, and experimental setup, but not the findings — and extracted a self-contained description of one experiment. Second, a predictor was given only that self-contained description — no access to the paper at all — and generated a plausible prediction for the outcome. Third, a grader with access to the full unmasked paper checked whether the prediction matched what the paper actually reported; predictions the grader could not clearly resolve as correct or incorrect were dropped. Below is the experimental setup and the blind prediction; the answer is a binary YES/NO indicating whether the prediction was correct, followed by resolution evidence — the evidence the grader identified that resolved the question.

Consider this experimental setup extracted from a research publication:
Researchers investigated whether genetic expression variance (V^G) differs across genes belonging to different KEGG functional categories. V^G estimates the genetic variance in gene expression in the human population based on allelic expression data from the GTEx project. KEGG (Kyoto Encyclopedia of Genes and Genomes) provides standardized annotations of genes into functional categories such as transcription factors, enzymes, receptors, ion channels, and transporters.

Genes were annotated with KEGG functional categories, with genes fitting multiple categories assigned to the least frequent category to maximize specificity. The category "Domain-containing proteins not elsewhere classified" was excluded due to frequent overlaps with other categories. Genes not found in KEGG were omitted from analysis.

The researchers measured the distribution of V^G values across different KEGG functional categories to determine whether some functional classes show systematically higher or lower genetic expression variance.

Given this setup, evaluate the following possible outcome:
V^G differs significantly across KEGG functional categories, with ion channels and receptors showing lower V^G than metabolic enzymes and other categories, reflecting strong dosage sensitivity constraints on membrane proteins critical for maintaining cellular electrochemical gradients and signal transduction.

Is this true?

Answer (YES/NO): NO